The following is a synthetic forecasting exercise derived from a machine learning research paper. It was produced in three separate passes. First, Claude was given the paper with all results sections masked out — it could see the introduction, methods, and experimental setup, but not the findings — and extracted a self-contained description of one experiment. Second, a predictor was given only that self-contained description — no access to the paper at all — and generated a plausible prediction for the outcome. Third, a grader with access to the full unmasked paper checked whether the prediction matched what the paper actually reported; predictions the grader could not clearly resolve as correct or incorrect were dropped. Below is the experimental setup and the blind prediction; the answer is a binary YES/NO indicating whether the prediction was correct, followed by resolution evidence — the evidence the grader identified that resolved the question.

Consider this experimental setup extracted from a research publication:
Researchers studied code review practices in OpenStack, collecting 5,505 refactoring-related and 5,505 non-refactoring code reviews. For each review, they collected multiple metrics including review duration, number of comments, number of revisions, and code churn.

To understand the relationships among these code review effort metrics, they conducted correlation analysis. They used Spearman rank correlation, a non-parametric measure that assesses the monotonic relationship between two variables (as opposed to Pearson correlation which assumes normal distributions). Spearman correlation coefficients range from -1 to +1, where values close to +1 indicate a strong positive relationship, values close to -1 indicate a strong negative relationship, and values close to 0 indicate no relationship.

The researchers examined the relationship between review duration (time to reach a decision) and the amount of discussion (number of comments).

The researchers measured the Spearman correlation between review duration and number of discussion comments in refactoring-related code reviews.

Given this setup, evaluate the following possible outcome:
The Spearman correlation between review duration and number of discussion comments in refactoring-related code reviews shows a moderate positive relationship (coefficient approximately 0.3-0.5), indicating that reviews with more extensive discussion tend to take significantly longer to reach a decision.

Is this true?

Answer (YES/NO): NO